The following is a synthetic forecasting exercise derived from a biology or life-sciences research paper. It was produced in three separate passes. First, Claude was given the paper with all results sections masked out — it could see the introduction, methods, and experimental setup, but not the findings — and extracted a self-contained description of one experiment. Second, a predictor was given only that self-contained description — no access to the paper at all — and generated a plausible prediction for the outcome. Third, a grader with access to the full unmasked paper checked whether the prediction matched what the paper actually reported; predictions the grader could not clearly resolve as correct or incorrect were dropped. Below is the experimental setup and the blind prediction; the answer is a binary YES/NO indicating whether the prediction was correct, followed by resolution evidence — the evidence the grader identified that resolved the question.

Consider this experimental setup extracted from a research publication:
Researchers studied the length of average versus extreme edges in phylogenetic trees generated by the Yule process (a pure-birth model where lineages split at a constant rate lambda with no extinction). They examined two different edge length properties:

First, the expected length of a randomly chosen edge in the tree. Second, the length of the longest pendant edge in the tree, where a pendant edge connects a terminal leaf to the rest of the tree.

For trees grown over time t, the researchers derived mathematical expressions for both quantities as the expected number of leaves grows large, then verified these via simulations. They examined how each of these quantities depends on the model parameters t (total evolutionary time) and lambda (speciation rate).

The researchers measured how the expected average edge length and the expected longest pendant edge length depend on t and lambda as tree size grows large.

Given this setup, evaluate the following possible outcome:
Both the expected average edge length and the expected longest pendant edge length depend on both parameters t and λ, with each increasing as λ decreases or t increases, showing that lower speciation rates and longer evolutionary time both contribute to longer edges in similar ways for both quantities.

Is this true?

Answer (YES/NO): NO